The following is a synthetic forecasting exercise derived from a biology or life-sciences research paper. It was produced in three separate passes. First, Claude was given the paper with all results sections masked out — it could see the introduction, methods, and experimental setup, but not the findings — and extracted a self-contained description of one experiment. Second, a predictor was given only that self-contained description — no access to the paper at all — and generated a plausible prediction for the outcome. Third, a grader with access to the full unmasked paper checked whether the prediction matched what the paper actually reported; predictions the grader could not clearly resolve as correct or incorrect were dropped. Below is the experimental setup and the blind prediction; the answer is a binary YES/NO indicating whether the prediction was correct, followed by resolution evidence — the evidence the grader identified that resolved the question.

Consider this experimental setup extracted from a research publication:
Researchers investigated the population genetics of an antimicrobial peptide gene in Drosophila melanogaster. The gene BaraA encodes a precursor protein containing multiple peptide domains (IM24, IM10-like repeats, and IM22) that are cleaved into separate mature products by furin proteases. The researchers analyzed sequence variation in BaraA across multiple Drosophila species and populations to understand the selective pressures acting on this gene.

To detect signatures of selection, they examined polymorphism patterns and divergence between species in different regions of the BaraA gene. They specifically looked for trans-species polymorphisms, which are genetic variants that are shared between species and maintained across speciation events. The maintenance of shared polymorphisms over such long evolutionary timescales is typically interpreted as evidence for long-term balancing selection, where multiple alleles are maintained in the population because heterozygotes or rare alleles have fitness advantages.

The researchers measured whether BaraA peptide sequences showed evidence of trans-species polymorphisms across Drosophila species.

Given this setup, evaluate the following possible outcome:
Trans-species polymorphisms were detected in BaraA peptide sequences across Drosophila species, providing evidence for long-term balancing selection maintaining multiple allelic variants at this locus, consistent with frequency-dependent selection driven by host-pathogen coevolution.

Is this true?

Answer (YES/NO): NO